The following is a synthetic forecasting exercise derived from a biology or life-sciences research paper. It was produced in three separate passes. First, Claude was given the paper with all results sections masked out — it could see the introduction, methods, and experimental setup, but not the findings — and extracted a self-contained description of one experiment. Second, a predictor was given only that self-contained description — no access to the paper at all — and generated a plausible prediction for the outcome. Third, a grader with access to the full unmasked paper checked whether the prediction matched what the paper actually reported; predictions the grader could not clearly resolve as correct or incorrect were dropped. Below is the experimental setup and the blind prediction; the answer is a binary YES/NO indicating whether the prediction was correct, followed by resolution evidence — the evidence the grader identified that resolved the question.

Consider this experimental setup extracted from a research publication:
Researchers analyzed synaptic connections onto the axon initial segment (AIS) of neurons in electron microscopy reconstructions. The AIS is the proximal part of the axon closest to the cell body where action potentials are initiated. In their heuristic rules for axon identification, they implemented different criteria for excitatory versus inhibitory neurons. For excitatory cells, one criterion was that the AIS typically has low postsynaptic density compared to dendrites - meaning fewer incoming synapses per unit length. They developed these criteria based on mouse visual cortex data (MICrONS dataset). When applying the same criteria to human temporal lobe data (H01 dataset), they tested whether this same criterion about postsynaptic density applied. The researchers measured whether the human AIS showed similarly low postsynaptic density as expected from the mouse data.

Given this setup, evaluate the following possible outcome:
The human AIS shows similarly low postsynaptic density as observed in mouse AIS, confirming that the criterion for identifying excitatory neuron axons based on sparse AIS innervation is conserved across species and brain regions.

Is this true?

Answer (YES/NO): NO